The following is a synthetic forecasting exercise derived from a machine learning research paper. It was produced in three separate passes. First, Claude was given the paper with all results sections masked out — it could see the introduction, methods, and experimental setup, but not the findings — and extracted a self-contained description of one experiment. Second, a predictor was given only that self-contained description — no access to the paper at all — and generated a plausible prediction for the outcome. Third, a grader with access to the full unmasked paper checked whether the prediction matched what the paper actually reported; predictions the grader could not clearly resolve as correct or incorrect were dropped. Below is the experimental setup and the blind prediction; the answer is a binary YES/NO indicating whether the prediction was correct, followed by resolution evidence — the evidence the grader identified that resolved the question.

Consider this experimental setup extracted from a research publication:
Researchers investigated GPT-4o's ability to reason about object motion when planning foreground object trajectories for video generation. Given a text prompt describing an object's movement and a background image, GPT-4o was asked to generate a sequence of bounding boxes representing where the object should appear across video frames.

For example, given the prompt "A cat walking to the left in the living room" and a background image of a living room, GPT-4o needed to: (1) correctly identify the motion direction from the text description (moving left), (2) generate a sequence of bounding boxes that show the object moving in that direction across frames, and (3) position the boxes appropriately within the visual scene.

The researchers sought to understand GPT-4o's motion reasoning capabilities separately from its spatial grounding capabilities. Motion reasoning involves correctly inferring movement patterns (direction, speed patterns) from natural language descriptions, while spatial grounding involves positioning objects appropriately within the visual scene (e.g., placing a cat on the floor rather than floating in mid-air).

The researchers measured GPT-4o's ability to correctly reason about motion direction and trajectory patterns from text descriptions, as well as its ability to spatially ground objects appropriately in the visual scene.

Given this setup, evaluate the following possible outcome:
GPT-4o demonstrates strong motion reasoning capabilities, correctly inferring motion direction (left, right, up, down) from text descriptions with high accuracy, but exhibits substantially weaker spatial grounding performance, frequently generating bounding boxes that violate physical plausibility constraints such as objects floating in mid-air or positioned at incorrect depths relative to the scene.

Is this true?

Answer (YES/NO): YES